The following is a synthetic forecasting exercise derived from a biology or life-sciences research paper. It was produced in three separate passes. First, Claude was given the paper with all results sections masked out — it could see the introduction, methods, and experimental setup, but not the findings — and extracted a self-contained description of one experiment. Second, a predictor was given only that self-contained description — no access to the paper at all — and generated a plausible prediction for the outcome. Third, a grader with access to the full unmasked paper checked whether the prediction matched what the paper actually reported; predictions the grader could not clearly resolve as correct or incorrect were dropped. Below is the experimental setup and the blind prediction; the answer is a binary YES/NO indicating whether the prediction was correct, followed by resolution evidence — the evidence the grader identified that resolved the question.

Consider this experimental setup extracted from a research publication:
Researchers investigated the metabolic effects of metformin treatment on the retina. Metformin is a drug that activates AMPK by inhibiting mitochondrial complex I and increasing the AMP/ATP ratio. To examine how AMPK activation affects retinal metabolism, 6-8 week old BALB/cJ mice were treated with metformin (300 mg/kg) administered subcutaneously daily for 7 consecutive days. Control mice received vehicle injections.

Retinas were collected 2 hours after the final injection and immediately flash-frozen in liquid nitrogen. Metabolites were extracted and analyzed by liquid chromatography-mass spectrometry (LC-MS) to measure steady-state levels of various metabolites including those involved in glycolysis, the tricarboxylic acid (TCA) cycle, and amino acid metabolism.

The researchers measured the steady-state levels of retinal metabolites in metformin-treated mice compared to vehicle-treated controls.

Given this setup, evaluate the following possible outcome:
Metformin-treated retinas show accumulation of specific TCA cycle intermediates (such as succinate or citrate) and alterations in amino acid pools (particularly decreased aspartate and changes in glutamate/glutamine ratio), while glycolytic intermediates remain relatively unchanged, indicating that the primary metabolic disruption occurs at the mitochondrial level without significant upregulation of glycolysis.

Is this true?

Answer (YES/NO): NO